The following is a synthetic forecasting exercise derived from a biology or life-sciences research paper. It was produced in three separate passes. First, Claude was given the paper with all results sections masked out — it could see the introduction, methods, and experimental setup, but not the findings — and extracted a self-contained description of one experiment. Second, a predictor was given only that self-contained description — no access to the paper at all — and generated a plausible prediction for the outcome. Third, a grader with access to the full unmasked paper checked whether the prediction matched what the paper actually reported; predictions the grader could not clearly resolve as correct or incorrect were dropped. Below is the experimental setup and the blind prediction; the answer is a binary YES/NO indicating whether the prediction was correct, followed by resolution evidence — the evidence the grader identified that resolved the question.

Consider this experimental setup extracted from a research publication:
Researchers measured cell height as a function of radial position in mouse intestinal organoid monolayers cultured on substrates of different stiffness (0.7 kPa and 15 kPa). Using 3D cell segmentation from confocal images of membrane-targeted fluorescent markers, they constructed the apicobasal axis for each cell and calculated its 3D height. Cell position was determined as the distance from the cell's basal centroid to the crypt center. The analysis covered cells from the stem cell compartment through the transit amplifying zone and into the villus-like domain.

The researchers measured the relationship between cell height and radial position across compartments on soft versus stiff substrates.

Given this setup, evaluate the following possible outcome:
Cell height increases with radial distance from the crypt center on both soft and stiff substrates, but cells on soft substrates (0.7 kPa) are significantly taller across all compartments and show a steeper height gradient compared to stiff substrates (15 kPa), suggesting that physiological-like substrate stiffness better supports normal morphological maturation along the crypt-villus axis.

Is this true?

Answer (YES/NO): NO